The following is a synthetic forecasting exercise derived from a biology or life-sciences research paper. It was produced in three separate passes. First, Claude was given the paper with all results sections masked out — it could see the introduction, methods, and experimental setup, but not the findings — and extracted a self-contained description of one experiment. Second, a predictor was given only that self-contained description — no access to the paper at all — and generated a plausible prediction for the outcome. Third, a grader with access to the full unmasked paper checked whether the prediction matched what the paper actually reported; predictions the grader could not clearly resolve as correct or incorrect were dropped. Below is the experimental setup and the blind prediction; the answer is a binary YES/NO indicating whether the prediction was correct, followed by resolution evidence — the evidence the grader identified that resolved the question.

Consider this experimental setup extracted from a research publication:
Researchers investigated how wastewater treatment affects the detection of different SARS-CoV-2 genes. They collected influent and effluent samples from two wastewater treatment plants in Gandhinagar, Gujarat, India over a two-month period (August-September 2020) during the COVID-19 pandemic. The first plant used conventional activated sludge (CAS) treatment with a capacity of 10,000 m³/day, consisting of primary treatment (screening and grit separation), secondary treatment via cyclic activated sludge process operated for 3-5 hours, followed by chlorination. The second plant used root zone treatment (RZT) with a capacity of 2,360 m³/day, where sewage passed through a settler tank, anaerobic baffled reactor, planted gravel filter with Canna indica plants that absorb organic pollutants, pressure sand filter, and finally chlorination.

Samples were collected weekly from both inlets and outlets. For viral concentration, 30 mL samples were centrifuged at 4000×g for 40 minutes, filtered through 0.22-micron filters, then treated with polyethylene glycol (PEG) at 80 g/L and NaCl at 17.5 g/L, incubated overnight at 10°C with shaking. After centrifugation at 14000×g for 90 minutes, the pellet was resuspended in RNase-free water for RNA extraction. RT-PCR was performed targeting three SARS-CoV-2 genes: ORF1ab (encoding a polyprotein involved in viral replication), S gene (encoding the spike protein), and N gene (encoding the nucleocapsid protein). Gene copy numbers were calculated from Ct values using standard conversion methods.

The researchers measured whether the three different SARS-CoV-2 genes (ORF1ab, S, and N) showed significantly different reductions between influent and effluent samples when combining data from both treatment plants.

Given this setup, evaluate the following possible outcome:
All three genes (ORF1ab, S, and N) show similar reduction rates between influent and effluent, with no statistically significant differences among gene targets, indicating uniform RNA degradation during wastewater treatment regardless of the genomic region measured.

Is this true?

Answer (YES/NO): NO